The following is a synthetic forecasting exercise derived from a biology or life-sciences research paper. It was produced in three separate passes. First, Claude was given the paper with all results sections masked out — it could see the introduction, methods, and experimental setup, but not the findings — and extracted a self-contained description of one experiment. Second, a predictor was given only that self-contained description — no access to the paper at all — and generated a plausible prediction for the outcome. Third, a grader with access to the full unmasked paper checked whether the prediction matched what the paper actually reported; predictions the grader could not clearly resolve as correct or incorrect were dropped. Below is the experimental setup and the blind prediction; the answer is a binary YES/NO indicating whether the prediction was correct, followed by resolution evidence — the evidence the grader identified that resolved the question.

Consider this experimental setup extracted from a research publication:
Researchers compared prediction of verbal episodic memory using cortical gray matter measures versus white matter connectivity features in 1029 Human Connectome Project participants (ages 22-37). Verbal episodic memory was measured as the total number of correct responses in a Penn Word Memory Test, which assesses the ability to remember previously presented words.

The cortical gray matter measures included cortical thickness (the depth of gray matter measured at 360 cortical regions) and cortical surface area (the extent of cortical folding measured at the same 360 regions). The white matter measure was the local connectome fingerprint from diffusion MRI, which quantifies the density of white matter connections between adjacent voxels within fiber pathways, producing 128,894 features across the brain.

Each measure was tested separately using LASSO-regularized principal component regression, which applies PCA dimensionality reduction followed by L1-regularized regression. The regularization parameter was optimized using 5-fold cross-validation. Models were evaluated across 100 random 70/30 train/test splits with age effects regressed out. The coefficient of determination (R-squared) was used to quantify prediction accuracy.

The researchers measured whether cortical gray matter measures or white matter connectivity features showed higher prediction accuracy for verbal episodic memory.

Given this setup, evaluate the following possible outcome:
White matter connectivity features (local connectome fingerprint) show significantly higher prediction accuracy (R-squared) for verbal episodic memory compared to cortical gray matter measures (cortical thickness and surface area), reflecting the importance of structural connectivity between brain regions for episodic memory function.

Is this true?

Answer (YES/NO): YES